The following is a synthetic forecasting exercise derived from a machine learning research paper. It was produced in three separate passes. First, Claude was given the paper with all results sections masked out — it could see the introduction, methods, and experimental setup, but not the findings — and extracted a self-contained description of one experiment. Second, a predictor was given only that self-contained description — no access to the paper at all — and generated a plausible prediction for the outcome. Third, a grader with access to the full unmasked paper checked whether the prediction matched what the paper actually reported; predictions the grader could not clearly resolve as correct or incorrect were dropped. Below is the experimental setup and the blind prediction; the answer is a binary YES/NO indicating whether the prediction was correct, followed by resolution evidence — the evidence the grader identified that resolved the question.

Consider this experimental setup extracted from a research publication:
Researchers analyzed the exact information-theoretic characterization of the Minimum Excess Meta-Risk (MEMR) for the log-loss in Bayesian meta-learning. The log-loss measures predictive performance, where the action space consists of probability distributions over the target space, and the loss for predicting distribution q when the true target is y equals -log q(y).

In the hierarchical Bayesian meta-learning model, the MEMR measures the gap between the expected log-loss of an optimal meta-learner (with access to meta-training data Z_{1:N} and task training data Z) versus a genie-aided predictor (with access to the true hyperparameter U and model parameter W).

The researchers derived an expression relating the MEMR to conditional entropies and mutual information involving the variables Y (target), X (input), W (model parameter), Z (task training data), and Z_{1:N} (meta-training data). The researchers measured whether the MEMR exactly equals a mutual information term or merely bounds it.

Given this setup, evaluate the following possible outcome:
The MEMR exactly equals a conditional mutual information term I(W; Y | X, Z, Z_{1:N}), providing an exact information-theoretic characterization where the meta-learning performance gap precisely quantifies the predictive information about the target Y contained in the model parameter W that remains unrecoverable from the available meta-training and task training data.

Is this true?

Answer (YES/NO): YES